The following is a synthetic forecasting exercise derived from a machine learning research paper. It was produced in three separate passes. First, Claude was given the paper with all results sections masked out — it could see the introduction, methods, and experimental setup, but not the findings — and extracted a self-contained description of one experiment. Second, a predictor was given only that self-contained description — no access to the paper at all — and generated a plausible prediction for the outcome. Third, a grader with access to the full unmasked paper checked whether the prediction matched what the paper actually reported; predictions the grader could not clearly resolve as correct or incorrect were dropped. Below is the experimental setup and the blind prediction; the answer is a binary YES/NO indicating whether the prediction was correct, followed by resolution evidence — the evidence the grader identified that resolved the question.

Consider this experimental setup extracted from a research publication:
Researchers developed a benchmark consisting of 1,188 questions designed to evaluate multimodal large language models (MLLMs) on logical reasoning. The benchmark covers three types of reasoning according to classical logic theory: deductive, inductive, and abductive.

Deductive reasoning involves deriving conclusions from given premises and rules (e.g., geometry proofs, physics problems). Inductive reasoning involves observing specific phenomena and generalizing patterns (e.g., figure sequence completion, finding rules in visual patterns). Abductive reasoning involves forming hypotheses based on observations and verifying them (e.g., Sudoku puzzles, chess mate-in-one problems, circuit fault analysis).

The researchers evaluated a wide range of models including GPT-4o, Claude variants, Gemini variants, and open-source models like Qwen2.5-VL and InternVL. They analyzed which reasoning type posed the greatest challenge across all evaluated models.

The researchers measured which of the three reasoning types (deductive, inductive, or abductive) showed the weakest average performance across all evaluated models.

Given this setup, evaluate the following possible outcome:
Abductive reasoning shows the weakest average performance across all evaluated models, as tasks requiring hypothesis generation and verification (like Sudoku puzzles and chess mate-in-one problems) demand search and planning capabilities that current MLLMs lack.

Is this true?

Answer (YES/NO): YES